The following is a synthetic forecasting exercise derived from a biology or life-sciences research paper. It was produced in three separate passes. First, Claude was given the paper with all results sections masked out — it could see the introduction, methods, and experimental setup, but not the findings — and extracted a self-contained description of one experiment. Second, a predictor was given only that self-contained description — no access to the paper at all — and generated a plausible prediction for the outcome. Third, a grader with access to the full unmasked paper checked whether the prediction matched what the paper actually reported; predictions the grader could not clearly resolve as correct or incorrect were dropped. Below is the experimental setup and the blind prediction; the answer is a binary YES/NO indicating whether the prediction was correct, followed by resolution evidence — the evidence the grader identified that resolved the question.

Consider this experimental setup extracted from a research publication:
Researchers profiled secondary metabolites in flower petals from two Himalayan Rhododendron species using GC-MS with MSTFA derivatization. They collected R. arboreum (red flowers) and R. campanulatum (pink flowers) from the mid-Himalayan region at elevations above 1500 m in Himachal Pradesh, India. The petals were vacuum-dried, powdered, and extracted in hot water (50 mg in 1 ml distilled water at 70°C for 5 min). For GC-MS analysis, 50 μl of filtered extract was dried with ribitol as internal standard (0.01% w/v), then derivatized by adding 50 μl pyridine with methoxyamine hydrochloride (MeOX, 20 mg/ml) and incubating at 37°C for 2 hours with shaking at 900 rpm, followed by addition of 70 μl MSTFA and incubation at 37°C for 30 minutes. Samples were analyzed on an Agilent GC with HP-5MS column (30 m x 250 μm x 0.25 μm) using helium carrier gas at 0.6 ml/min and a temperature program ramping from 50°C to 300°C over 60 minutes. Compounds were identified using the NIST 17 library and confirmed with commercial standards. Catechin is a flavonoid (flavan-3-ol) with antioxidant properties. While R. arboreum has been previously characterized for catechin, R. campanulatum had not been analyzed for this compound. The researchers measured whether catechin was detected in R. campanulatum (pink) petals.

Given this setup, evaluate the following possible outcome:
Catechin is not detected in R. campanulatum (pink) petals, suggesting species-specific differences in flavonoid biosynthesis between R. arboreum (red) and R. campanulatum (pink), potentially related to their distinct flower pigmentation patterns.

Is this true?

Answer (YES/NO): NO